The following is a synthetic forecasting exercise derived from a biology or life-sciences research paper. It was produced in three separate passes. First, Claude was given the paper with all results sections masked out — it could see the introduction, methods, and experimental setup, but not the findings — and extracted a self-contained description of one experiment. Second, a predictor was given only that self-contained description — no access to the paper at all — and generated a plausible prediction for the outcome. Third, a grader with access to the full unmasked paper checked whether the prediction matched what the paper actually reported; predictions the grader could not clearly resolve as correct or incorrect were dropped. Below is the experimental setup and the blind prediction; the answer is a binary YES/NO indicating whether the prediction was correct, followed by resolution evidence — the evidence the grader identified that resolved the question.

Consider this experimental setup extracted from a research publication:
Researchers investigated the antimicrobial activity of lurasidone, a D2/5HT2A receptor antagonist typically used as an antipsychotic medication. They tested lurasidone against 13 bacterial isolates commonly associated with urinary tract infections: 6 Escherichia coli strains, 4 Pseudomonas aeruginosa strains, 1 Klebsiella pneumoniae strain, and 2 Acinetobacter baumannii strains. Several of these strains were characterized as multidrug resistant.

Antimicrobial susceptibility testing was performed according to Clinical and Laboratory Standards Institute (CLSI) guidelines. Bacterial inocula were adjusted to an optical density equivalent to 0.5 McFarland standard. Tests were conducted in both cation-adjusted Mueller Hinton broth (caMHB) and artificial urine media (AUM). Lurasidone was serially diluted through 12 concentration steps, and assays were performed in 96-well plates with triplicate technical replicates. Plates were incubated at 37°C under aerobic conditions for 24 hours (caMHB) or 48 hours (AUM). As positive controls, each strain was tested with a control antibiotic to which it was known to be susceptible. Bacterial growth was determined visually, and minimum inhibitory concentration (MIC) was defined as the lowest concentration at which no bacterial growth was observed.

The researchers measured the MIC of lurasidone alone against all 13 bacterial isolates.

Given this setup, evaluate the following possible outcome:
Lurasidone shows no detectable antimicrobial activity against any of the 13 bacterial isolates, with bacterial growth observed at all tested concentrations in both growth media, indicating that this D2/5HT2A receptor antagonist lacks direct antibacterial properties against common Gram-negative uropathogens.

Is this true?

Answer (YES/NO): YES